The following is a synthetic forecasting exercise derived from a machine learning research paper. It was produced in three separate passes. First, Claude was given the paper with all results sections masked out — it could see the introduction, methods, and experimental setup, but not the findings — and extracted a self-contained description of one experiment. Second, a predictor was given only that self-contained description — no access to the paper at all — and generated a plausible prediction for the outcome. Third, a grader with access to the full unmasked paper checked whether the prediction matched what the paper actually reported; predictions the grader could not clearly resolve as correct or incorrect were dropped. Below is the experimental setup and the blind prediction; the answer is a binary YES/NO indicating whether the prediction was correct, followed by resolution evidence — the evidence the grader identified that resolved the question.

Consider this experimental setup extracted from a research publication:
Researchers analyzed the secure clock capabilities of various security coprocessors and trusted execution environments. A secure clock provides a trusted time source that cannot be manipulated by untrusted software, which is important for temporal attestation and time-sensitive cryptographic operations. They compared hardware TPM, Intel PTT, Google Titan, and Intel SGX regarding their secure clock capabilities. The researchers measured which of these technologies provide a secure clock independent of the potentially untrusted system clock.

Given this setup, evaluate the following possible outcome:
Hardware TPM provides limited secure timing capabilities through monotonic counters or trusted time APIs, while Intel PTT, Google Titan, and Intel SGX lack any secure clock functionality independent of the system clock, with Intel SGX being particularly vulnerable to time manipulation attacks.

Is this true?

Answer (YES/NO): NO